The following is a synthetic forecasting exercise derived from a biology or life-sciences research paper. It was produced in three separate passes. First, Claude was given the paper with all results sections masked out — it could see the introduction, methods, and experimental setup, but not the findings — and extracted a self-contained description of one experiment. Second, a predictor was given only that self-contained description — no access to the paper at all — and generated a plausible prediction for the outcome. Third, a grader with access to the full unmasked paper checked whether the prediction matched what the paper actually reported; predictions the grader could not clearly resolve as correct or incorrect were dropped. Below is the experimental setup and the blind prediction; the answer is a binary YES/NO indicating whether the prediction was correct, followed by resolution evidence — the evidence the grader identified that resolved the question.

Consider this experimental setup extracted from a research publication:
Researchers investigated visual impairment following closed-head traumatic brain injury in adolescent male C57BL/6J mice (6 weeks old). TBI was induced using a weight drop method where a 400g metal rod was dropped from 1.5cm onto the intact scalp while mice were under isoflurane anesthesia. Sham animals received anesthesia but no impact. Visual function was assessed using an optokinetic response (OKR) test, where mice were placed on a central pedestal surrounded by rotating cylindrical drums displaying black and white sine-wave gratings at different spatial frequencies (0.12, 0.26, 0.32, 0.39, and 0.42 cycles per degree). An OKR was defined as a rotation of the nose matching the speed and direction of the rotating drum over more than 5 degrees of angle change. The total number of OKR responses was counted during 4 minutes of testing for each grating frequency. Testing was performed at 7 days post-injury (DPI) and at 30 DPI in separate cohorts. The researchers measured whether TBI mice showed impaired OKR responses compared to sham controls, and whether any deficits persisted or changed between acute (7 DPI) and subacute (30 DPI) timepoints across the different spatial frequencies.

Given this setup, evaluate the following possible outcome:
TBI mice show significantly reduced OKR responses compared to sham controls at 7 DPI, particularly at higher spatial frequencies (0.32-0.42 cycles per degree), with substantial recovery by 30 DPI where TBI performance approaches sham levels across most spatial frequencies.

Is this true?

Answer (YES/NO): NO